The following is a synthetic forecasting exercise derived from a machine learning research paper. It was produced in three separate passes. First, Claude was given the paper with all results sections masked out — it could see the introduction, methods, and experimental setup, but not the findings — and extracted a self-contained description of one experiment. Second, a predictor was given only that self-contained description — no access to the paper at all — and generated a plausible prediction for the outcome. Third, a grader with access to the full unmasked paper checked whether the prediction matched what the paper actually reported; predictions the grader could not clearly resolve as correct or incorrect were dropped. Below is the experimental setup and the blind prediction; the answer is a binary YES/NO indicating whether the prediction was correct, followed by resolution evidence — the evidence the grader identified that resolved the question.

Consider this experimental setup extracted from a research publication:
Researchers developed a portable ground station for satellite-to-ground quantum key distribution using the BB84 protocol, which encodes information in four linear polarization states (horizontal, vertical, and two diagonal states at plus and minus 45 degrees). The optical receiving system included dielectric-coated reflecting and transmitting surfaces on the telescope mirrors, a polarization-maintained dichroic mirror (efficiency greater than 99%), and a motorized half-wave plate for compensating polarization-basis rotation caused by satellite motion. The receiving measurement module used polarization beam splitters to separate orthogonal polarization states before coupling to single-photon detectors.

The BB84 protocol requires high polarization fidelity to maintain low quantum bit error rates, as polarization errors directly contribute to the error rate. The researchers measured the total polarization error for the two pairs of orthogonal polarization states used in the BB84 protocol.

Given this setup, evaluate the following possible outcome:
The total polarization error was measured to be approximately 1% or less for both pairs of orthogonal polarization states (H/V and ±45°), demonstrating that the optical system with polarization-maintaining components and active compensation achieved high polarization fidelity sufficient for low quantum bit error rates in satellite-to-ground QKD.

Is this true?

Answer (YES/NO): NO